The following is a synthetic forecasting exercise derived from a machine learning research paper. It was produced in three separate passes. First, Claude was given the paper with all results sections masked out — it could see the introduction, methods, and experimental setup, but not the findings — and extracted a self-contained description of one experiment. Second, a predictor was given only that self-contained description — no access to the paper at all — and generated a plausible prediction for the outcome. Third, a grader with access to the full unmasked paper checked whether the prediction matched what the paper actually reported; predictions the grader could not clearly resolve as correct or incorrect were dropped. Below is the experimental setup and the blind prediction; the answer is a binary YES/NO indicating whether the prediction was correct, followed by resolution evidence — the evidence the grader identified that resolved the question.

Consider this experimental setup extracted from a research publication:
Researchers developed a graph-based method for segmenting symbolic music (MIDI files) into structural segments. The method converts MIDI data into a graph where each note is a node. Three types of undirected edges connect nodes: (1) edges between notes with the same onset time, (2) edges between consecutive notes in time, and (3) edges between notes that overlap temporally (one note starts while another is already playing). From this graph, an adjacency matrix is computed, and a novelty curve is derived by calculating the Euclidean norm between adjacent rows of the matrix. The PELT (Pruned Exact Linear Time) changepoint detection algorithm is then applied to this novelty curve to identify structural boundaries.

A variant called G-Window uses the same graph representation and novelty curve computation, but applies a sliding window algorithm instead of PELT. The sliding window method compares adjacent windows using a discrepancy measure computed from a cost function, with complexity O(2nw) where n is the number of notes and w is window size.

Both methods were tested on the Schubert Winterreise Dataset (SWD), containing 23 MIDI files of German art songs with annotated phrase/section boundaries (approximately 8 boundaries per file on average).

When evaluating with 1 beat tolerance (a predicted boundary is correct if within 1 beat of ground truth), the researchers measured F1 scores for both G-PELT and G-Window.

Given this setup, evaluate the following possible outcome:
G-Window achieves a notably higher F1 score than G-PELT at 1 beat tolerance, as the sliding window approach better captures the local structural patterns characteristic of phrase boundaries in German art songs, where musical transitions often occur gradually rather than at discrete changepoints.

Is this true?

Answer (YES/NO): NO